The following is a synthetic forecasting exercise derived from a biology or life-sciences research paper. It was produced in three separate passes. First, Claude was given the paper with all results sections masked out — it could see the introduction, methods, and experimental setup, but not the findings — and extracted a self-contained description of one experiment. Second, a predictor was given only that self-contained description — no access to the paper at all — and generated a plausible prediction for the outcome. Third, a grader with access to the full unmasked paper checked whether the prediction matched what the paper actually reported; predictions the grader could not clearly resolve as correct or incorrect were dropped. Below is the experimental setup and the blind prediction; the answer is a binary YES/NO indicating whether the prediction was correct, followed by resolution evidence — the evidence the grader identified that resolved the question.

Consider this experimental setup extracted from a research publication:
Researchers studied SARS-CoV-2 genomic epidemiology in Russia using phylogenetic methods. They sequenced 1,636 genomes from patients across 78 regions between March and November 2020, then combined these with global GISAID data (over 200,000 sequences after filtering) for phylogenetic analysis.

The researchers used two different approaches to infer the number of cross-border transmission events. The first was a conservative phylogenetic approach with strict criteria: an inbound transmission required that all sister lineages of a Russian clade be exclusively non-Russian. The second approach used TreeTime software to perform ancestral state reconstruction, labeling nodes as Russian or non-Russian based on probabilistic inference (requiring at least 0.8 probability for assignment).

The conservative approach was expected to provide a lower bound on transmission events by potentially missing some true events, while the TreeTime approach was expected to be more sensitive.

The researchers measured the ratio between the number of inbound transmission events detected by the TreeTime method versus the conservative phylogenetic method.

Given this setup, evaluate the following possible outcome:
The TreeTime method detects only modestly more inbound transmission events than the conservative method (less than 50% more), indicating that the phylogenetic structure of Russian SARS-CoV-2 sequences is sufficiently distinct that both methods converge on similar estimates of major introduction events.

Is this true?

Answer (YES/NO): NO